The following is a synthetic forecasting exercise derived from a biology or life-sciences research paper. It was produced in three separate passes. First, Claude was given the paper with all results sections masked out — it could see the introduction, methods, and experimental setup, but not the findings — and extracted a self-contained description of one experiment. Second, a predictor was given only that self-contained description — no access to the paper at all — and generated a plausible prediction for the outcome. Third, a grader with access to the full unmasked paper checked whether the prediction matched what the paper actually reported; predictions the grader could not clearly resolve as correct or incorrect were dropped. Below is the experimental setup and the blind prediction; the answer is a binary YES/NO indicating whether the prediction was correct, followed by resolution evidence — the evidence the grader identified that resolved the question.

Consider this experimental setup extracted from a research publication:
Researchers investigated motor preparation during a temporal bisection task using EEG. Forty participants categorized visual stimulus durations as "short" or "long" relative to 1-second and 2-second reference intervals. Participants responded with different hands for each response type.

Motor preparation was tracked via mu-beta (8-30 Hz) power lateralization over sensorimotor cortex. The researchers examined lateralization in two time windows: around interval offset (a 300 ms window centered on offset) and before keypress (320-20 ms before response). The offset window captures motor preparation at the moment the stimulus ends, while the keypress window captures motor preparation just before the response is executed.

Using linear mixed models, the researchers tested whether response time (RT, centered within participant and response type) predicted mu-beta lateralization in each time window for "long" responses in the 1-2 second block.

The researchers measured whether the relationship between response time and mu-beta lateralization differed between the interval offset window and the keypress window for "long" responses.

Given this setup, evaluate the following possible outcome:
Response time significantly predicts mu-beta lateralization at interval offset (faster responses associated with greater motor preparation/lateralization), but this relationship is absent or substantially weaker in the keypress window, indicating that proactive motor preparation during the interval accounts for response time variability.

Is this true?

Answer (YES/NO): NO